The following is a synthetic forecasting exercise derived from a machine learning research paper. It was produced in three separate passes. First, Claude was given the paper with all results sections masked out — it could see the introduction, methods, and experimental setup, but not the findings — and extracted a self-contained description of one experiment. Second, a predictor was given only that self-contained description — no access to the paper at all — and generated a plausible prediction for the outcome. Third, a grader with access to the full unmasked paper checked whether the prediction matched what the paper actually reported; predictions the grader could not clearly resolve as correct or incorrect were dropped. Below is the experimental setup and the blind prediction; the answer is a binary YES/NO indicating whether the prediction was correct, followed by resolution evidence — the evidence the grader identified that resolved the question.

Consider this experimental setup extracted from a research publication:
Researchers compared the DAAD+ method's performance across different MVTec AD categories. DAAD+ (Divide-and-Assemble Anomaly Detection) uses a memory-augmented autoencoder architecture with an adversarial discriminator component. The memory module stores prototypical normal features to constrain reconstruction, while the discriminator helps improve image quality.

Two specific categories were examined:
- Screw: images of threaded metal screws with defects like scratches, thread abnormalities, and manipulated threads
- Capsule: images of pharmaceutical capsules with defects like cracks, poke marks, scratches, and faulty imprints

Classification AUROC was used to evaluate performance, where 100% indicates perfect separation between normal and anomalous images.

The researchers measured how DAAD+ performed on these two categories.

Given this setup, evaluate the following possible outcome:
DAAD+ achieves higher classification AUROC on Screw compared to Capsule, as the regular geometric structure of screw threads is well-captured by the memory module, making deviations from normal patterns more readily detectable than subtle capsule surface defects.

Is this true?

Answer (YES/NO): YES